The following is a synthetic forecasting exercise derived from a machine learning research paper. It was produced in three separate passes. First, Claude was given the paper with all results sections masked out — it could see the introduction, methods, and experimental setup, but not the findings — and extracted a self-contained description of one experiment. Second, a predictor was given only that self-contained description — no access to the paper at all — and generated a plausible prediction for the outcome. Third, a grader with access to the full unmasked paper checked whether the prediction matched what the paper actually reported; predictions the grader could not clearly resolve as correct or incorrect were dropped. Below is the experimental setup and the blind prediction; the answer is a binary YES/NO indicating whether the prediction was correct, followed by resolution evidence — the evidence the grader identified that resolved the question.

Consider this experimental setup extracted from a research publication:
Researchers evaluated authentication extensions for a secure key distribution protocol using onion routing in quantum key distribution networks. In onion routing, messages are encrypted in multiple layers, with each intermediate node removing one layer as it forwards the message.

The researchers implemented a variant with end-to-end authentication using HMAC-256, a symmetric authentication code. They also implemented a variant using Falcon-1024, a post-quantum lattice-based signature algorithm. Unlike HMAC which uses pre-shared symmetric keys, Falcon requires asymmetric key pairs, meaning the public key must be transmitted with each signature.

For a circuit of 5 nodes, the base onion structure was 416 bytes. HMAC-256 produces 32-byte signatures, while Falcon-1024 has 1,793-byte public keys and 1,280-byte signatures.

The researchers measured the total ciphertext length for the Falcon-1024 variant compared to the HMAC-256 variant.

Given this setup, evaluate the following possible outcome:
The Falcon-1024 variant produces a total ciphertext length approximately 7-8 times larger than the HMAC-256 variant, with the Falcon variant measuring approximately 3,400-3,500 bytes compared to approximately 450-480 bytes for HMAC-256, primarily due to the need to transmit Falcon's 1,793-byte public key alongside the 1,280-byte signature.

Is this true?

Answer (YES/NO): NO